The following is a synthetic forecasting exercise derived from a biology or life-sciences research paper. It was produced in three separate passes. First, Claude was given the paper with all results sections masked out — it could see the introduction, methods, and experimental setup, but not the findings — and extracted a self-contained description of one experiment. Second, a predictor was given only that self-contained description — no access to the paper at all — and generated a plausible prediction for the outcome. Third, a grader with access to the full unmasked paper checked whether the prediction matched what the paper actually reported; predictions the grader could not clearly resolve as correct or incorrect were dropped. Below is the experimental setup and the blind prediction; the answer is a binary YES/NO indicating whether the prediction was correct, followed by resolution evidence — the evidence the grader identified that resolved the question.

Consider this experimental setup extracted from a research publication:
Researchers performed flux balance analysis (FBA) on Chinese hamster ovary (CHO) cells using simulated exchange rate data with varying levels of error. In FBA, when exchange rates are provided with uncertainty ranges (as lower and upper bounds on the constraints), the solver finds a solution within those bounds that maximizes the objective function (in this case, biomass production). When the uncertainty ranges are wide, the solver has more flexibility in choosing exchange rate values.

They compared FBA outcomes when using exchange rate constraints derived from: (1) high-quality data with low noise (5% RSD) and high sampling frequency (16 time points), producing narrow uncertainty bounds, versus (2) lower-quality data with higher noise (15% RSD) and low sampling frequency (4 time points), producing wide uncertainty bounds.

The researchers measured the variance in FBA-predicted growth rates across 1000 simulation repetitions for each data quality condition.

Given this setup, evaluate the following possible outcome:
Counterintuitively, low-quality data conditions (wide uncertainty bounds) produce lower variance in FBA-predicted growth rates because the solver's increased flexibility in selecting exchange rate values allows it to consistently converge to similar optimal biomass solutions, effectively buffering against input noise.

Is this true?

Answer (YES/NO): NO